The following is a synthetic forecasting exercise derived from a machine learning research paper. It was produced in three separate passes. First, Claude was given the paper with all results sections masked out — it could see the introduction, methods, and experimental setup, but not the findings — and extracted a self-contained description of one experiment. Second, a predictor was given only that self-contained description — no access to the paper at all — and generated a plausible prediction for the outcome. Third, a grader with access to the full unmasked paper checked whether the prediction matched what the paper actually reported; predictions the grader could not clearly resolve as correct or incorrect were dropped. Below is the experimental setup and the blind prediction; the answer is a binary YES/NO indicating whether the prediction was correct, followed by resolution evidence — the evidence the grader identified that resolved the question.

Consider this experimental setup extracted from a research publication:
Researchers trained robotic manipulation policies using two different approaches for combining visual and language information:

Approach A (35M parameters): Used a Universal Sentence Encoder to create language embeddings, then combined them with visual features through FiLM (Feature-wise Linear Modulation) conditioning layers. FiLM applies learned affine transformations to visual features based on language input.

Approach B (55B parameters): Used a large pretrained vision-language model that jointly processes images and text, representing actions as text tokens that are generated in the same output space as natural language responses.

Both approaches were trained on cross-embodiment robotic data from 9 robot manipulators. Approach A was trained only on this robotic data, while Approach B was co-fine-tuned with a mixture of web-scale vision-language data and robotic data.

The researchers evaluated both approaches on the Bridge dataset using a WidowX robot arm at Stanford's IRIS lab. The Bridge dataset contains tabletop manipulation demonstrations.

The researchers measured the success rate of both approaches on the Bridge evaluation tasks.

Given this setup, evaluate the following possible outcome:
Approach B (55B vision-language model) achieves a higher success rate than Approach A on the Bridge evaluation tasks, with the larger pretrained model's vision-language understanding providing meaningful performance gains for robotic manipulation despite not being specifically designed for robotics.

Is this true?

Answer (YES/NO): YES